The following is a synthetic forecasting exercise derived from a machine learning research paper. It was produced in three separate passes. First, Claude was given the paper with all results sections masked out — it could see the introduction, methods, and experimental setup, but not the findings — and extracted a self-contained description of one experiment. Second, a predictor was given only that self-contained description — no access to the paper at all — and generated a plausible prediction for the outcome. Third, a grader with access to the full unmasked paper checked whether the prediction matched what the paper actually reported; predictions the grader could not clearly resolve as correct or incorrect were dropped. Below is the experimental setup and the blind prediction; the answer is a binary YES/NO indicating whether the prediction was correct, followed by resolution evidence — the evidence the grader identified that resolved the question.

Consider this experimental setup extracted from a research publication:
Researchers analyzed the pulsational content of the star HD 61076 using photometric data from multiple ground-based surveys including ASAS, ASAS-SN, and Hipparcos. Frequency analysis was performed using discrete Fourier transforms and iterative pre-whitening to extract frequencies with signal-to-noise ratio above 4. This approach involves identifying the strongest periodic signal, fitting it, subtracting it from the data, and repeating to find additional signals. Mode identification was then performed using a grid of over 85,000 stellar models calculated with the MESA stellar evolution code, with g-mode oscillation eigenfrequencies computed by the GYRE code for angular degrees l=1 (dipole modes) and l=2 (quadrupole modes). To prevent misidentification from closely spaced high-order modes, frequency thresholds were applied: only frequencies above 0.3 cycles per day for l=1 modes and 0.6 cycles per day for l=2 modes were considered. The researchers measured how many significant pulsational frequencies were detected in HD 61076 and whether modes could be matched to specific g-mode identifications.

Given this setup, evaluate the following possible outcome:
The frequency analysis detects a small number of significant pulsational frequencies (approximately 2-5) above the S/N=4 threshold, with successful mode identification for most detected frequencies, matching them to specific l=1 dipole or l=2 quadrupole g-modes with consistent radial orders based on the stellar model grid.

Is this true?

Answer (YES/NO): YES